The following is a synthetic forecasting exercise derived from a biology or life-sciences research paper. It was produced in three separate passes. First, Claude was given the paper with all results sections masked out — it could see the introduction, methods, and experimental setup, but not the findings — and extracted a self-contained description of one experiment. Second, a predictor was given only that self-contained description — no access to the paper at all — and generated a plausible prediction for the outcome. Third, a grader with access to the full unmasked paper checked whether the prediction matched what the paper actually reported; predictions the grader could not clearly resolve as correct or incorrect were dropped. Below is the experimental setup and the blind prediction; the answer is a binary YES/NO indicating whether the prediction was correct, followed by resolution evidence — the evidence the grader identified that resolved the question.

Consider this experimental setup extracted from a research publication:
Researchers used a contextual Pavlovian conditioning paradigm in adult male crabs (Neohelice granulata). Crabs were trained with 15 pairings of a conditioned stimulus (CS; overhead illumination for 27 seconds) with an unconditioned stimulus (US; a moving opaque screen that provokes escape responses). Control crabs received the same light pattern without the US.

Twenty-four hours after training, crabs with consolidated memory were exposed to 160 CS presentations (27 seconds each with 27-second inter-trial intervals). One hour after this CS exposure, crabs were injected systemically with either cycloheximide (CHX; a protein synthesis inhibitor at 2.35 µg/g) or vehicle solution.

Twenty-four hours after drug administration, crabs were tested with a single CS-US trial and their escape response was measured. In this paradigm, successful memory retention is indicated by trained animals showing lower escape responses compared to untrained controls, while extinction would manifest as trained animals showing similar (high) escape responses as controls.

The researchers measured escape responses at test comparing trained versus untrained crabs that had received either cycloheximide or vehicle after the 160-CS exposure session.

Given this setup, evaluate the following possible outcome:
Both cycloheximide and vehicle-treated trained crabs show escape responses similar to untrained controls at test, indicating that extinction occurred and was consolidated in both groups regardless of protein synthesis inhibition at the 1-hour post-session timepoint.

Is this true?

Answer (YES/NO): NO